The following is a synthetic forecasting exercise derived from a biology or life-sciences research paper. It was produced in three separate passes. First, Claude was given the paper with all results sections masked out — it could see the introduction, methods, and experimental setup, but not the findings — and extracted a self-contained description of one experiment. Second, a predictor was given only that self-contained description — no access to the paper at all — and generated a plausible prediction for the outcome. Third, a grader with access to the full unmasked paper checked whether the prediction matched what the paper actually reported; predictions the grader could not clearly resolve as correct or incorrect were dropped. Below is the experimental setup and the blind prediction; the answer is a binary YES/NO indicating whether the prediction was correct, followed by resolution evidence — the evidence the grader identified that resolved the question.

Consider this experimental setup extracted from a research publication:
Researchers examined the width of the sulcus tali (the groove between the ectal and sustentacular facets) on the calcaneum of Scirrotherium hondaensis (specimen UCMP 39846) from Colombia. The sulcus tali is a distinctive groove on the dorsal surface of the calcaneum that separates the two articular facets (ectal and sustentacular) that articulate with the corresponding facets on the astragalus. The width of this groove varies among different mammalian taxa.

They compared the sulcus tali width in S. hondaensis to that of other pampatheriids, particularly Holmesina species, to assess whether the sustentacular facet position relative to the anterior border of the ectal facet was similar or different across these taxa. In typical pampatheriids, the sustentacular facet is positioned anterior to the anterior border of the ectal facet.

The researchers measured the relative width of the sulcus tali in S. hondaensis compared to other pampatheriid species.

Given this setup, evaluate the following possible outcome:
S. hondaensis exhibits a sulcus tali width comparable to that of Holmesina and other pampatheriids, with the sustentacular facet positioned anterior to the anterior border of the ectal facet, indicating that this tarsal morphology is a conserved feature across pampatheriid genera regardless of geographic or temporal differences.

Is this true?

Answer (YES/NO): NO